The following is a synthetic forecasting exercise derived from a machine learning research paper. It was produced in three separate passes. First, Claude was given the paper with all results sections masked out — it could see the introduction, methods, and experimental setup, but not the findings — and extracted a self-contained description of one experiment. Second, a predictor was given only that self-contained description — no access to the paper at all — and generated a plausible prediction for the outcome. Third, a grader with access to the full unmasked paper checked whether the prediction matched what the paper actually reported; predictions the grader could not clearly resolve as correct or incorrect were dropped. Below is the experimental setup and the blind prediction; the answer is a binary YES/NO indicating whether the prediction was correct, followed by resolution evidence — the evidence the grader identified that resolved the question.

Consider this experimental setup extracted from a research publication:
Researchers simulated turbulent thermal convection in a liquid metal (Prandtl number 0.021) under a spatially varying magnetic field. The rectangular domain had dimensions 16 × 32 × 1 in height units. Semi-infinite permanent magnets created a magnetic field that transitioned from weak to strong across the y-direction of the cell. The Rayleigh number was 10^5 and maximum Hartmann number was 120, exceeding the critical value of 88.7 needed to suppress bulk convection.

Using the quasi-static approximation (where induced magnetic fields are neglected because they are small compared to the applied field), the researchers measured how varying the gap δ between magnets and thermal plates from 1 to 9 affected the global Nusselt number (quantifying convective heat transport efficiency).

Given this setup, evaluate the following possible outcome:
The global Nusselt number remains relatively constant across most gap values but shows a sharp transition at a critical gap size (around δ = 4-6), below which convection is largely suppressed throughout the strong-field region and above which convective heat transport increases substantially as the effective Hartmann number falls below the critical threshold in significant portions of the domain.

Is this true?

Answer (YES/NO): NO